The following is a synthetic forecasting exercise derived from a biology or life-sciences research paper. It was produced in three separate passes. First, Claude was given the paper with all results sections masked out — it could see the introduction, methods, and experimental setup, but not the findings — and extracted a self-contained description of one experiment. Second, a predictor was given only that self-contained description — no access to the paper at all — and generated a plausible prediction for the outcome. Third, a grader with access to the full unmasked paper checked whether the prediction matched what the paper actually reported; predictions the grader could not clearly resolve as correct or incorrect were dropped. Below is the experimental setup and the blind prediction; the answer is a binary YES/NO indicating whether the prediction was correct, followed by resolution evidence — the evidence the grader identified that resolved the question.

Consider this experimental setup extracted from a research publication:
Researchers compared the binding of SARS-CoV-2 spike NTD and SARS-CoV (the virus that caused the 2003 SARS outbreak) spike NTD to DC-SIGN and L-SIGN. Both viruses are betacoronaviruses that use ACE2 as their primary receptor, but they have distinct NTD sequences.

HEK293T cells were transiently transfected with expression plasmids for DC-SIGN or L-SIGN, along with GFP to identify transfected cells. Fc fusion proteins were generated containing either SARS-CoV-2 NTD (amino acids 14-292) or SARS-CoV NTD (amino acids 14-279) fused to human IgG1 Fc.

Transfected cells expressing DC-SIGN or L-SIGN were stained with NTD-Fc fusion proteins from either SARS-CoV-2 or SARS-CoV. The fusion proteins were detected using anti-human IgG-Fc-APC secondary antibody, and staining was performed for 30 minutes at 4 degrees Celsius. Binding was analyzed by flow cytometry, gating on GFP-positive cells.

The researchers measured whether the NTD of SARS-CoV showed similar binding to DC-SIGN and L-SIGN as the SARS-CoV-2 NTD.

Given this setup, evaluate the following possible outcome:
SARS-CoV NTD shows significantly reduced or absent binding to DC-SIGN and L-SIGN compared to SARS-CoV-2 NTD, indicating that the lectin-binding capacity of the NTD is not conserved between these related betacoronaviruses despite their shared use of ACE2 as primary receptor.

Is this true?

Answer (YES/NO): YES